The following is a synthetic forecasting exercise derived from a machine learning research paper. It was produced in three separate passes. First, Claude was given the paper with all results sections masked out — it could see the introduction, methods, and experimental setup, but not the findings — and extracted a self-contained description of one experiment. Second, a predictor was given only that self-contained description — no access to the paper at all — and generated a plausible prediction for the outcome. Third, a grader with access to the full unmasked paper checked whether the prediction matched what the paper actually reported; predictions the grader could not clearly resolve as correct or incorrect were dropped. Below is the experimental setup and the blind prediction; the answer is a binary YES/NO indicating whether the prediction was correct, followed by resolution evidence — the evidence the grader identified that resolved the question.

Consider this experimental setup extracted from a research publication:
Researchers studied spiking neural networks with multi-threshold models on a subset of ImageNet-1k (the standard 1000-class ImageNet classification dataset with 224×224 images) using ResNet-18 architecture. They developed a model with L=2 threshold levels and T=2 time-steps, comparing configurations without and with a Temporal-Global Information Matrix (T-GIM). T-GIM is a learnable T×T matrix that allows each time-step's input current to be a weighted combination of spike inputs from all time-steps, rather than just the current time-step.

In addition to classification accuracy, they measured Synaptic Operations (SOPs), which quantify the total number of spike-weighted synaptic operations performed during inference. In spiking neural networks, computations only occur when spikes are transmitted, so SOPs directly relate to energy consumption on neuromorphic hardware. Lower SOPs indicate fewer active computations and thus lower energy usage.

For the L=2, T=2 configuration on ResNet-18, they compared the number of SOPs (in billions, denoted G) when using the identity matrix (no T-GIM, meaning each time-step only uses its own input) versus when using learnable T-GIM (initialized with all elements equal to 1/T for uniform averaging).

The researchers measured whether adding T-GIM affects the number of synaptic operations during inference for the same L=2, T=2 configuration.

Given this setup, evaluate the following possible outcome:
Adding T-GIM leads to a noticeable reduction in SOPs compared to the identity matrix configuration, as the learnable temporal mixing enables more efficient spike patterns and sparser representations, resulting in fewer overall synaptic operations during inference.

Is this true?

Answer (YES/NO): YES